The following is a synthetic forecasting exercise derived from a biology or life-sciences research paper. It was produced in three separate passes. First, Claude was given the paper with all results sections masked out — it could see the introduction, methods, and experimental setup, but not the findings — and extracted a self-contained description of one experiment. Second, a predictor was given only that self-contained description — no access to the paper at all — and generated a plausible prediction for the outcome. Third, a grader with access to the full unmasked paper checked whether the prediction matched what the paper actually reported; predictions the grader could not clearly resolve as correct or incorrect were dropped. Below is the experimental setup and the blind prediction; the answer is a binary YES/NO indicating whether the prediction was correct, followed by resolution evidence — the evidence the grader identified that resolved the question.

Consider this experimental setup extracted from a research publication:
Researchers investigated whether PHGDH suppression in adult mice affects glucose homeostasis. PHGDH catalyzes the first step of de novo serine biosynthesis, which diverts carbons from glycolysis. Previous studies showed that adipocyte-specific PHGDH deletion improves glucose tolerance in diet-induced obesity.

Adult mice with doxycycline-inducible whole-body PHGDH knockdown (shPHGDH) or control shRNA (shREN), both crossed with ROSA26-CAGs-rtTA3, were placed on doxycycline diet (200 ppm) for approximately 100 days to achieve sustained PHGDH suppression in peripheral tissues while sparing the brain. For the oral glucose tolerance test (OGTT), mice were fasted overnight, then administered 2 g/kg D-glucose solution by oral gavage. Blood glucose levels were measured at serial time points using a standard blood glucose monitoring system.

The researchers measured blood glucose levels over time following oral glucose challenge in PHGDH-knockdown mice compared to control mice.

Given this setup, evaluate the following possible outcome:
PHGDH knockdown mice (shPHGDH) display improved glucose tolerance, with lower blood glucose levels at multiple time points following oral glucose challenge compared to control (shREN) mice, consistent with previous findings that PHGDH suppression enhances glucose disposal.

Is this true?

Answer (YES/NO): NO